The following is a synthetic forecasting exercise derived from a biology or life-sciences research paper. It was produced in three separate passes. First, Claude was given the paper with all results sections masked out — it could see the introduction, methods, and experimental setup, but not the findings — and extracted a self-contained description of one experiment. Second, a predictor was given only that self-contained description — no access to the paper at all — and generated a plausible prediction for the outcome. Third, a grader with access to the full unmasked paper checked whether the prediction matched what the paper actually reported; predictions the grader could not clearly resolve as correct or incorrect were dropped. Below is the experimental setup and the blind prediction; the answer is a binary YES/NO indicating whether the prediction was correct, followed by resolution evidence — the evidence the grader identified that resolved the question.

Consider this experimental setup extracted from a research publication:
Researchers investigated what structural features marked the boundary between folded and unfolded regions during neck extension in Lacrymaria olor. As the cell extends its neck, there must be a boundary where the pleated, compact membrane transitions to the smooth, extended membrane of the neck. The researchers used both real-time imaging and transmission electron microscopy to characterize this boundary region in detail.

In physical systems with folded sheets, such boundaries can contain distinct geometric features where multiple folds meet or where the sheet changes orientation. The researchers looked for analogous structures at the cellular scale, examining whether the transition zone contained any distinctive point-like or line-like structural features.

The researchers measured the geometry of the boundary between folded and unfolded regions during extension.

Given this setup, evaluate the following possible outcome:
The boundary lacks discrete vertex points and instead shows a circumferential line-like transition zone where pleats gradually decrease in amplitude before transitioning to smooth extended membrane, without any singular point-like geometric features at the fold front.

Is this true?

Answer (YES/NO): NO